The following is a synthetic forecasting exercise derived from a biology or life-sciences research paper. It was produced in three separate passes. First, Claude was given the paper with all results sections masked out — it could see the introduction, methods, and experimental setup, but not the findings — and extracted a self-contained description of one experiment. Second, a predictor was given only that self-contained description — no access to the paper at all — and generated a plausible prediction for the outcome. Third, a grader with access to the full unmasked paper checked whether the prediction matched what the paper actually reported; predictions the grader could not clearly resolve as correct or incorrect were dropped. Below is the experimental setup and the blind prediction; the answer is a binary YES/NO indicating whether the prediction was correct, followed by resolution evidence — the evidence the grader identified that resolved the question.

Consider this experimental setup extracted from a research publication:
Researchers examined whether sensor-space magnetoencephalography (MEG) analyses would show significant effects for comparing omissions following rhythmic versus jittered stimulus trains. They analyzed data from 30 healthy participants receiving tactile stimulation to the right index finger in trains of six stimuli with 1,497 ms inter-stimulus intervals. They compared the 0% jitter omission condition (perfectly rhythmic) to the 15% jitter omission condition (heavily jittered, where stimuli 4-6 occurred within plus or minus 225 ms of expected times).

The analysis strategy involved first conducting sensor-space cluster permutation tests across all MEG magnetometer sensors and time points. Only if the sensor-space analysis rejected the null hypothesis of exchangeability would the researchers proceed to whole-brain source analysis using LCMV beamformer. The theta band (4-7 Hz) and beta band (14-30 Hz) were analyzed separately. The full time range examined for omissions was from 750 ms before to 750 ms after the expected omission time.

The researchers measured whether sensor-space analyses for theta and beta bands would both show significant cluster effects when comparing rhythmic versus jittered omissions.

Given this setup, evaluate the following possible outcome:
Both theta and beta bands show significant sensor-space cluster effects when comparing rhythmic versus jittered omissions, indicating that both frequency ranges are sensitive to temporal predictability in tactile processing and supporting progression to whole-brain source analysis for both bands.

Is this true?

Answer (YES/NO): NO